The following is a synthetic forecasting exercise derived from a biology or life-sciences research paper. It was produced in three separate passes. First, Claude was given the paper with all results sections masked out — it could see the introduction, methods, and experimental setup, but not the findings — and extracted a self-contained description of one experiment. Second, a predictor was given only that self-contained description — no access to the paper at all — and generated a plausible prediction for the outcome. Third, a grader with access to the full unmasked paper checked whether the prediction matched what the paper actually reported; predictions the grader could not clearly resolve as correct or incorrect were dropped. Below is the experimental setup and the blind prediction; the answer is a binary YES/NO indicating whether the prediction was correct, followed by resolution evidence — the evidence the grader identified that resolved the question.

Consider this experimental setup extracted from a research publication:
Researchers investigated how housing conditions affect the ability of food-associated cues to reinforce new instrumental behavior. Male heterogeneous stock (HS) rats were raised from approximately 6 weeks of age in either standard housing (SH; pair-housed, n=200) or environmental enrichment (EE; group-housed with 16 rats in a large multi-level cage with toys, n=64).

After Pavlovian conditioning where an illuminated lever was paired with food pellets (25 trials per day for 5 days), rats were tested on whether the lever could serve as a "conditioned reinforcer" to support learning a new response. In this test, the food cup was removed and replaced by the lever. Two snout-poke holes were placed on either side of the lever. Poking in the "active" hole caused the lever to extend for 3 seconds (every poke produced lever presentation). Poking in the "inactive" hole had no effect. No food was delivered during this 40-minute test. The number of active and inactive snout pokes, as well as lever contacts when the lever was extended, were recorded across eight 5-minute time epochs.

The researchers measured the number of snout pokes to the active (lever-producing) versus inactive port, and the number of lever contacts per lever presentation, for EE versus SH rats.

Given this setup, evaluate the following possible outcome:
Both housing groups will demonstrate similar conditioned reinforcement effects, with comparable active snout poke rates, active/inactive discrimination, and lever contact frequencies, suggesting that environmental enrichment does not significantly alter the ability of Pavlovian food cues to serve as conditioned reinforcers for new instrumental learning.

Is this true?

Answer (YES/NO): NO